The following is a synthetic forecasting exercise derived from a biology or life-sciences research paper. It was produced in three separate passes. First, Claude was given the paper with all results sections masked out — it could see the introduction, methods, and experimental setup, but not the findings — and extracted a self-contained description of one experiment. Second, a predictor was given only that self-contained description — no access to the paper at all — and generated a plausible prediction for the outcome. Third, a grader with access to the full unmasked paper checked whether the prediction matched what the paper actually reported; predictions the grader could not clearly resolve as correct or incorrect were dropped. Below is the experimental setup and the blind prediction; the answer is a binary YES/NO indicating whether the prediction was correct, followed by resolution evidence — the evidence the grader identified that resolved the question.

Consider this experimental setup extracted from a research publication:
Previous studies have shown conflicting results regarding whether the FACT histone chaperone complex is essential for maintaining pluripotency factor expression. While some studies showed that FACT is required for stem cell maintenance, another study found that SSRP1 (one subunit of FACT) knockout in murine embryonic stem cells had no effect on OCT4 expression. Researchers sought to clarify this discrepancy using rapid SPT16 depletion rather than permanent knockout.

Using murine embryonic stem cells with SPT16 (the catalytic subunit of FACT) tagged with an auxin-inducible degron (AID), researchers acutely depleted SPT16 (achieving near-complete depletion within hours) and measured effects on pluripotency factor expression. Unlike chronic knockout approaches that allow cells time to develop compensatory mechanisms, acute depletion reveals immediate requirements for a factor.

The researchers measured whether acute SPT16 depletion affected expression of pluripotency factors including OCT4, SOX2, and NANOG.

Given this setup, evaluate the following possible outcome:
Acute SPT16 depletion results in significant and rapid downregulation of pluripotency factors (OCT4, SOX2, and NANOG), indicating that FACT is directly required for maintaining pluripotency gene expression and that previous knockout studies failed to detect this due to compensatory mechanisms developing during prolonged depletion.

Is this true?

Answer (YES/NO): NO